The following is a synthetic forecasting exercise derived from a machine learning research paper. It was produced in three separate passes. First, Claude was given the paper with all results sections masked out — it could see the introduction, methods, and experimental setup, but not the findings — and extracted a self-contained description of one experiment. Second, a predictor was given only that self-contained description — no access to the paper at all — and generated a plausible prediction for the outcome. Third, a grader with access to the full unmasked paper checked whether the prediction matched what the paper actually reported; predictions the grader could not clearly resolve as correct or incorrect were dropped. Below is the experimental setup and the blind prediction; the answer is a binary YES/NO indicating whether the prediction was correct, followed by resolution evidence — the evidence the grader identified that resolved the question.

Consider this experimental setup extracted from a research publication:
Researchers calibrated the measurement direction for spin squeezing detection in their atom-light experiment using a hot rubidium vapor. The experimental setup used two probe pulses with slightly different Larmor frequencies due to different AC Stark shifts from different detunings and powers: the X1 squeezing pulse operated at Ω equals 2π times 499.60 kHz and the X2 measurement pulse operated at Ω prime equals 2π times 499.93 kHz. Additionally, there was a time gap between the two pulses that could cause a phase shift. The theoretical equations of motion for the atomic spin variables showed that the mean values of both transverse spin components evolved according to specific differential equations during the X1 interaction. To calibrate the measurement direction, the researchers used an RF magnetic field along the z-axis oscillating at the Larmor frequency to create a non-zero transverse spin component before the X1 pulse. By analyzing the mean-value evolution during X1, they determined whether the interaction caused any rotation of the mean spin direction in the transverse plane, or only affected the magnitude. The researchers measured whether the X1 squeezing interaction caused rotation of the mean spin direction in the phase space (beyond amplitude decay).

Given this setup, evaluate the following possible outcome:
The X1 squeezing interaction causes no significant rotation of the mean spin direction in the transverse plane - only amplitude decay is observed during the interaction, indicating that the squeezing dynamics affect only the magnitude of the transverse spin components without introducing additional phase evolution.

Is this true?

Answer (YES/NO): YES